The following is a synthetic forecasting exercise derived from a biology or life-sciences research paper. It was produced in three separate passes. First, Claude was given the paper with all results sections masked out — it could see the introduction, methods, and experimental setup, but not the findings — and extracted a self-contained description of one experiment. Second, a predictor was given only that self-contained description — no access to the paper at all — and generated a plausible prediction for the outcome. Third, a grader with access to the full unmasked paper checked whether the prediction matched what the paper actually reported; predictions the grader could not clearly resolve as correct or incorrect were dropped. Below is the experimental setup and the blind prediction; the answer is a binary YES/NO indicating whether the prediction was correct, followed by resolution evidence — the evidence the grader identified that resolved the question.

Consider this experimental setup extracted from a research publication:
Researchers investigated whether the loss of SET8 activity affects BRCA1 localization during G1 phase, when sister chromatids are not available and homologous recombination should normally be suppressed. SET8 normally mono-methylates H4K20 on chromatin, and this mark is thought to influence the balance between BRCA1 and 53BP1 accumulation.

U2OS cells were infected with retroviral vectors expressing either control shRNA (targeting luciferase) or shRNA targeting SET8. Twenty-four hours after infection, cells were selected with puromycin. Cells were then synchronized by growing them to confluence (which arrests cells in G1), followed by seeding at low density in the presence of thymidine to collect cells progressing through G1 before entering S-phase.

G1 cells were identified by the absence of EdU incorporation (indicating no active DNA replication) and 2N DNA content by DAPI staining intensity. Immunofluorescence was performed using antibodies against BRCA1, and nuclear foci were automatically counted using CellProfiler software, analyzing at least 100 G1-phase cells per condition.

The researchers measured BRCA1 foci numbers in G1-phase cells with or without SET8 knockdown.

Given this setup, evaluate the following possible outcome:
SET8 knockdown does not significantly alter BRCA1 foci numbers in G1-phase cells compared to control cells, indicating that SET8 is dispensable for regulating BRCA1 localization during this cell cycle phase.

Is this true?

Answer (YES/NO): NO